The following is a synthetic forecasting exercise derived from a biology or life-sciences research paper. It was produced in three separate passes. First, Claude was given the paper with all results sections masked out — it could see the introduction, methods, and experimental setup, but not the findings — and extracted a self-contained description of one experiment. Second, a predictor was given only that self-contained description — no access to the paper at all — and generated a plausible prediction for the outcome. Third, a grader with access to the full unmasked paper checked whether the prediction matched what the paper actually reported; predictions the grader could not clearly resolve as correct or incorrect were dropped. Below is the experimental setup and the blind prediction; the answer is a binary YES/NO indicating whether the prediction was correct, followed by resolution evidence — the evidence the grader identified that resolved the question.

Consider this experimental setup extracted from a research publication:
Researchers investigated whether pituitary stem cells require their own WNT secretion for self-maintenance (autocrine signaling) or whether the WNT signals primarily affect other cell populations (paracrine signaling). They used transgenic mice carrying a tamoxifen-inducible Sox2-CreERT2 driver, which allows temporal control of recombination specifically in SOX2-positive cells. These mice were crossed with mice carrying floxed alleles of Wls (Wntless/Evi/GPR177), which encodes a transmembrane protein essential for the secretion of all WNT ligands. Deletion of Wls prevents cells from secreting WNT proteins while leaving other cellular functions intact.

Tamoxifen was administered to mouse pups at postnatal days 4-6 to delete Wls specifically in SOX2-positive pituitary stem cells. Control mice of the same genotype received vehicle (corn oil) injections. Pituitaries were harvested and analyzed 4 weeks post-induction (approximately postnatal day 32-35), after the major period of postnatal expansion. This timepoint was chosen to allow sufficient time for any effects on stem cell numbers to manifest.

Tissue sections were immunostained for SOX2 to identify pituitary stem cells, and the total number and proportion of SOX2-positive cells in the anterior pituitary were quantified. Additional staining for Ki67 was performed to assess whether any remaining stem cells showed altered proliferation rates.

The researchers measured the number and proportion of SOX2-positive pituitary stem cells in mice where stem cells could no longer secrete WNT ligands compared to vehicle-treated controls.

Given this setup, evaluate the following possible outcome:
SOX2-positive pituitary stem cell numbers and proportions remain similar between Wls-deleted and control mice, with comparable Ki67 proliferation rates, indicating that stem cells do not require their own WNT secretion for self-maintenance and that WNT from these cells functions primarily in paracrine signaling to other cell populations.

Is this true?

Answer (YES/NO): NO